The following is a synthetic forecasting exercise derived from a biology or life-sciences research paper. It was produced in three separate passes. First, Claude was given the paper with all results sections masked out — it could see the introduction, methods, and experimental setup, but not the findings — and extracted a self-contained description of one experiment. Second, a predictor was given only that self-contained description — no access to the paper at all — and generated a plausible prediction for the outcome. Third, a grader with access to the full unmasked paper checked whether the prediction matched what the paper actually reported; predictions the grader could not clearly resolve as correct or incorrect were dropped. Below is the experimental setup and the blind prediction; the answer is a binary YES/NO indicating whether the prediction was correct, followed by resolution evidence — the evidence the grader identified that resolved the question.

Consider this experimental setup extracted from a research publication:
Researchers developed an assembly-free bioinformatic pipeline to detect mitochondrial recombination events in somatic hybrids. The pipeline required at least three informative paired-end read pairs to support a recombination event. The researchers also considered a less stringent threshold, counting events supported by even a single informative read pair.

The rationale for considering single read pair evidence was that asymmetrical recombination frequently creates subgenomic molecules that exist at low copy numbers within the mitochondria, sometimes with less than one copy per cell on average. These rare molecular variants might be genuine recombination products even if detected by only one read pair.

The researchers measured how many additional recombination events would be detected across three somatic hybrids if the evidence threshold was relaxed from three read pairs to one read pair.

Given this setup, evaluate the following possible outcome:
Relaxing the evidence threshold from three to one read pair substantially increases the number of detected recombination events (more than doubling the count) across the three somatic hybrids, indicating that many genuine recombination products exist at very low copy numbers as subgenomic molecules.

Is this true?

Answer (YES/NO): NO